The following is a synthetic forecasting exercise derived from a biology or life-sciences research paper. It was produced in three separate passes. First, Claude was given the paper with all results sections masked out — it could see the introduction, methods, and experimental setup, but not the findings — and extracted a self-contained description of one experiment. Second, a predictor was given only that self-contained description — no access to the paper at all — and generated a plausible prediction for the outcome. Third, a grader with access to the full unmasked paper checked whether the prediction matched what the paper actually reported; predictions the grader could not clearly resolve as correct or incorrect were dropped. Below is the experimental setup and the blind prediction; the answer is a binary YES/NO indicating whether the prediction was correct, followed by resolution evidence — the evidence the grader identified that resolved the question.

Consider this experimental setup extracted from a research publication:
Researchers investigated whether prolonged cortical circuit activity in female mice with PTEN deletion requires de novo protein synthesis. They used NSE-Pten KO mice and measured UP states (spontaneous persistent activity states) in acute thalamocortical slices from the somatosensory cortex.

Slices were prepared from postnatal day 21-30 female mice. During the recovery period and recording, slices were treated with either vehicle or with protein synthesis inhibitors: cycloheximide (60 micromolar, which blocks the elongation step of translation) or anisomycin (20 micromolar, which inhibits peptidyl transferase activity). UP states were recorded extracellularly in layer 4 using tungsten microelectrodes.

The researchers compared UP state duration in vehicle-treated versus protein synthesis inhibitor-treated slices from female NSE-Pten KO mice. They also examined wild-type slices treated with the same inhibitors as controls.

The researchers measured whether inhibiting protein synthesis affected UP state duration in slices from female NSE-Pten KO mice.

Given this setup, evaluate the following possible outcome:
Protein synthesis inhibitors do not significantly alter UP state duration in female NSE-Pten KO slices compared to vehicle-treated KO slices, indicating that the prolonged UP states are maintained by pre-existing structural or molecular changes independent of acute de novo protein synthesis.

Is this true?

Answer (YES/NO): NO